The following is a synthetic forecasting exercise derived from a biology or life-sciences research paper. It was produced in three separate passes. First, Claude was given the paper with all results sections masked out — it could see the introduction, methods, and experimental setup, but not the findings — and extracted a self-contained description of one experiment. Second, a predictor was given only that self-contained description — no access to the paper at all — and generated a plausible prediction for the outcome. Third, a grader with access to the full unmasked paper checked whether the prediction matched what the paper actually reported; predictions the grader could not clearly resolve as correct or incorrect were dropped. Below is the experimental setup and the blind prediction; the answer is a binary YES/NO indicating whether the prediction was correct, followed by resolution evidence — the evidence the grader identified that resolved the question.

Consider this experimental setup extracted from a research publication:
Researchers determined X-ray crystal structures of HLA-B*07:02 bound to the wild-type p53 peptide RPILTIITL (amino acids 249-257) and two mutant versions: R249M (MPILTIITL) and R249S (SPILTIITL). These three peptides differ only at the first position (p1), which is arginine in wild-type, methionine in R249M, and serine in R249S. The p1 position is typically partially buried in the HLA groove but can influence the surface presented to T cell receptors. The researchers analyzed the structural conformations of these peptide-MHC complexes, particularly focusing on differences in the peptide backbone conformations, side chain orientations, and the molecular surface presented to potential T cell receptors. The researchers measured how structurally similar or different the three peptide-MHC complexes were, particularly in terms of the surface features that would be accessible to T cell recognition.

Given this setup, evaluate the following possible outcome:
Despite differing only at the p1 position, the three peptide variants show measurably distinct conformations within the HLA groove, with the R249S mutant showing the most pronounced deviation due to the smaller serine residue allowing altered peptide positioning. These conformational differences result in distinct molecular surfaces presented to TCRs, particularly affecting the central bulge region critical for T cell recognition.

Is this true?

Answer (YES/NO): NO